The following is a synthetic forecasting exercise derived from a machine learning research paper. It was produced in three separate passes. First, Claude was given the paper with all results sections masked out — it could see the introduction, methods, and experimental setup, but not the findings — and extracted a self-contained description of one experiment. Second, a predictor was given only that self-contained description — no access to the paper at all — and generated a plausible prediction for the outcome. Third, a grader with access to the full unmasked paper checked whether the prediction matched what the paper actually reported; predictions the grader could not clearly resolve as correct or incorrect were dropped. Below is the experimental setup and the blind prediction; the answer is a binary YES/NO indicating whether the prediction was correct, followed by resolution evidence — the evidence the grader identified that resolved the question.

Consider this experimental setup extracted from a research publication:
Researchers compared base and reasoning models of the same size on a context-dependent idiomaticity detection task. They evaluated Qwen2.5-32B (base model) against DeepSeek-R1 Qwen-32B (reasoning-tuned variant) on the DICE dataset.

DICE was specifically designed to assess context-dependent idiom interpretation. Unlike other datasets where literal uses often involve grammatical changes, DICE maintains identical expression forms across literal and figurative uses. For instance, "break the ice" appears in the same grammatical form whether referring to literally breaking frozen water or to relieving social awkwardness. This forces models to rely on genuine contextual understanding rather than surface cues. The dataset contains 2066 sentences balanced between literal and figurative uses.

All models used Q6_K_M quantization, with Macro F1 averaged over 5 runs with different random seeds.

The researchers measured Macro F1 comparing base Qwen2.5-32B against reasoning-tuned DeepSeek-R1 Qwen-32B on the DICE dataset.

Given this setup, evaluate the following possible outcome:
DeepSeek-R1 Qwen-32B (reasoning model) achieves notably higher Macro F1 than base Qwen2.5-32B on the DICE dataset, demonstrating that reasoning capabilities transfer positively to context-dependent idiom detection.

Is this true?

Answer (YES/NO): NO